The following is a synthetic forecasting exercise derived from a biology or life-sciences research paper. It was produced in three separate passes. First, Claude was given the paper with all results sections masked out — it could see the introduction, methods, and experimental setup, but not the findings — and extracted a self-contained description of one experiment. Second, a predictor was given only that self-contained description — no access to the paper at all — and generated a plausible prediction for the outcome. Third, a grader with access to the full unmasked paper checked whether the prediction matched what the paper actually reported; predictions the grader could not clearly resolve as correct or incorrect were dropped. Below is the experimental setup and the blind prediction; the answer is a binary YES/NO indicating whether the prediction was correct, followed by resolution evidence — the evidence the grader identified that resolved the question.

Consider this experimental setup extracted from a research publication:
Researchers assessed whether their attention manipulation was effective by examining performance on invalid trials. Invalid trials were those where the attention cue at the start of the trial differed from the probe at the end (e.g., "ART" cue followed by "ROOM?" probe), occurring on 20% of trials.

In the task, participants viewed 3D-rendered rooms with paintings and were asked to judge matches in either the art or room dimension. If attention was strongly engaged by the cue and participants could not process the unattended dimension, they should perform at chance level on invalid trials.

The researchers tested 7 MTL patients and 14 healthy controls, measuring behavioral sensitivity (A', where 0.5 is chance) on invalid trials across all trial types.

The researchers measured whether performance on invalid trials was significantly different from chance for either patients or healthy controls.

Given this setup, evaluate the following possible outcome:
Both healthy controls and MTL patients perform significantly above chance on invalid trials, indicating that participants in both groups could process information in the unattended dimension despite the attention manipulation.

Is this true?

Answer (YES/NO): NO